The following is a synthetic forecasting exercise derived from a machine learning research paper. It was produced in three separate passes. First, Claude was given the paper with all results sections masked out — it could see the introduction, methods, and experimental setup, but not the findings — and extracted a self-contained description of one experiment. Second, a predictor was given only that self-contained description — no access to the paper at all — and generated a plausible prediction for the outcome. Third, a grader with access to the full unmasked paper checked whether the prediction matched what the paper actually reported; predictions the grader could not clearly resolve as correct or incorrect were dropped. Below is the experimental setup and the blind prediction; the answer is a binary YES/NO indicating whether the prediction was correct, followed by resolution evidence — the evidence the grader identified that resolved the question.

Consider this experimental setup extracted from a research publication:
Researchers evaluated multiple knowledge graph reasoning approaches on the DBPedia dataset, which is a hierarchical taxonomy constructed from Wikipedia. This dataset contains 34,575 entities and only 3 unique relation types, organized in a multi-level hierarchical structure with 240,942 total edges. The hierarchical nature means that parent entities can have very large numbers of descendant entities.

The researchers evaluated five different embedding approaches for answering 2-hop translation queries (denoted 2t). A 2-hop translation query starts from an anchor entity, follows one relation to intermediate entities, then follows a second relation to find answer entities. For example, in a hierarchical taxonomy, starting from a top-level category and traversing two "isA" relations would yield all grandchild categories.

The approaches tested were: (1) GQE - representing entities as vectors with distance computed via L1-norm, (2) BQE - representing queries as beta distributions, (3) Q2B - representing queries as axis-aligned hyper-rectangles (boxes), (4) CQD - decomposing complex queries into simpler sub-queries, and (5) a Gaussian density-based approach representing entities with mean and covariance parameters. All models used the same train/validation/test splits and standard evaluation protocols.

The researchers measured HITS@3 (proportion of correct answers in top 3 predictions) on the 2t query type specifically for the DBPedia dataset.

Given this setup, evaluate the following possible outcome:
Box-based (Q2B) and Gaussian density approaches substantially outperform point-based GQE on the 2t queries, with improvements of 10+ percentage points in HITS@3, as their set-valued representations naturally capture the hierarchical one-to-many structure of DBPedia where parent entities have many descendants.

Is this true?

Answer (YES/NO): NO